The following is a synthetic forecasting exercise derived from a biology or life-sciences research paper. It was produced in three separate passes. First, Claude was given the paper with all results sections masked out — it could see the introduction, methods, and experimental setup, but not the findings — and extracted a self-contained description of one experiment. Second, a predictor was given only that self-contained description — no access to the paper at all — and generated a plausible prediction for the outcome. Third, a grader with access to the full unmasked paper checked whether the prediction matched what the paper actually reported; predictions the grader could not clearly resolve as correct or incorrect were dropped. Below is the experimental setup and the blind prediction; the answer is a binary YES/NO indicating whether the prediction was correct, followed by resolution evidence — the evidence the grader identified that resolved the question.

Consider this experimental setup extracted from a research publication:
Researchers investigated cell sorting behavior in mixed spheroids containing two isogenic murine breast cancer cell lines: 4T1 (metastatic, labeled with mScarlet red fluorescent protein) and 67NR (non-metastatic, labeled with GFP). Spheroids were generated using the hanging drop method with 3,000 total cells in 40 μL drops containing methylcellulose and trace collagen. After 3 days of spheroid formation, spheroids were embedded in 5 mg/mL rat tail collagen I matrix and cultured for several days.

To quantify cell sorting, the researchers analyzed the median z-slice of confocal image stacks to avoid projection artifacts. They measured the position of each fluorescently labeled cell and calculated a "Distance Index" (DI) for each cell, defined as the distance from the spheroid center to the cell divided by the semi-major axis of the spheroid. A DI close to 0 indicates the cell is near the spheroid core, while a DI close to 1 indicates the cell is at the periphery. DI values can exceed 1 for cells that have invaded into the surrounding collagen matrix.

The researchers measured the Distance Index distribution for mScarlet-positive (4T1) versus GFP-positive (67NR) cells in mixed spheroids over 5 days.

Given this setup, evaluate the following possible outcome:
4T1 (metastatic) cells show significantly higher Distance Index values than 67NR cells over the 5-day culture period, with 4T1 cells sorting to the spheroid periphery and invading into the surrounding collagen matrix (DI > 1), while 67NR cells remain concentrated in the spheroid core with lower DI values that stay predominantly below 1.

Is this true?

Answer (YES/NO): NO